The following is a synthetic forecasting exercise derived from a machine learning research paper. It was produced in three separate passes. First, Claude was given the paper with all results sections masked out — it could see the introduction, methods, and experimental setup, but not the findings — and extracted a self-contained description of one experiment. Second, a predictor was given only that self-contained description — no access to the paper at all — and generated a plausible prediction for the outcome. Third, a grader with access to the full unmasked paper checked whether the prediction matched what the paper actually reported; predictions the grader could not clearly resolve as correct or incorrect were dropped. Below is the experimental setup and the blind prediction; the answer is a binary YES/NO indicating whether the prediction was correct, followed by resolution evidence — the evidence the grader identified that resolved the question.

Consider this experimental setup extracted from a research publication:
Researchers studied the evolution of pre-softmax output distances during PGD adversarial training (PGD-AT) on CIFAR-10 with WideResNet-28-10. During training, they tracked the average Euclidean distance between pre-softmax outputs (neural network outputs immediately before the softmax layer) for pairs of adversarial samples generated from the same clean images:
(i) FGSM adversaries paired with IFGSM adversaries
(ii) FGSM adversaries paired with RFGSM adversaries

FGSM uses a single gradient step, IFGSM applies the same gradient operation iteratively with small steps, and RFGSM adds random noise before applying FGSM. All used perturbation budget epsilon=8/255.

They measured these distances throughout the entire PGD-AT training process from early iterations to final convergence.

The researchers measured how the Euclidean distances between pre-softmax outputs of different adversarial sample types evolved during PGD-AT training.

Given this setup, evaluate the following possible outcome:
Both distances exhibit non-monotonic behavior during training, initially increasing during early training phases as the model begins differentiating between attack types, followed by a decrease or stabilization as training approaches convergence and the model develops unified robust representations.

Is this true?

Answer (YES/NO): NO